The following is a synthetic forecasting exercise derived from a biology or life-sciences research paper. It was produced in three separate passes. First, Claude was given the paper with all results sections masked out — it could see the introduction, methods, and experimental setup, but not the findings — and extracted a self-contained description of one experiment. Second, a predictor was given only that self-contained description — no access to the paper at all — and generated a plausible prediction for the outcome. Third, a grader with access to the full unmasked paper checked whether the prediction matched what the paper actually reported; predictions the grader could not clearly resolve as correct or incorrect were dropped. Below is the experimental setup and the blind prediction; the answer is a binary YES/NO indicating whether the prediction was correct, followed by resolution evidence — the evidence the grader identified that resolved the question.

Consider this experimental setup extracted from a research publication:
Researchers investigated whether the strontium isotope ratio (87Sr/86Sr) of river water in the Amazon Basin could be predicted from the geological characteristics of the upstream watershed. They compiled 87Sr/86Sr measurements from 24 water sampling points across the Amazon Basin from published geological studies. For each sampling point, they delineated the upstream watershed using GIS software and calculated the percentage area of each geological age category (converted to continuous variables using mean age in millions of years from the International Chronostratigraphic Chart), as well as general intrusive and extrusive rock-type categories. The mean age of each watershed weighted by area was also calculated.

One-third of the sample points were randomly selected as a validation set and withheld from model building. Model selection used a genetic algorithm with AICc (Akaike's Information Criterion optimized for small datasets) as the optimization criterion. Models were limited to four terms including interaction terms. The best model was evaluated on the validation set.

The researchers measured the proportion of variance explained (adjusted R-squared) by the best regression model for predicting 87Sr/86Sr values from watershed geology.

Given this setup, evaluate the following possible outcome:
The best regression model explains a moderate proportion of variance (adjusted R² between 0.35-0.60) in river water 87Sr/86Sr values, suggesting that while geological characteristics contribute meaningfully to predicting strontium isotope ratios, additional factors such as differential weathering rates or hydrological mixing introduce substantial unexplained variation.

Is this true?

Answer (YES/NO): NO